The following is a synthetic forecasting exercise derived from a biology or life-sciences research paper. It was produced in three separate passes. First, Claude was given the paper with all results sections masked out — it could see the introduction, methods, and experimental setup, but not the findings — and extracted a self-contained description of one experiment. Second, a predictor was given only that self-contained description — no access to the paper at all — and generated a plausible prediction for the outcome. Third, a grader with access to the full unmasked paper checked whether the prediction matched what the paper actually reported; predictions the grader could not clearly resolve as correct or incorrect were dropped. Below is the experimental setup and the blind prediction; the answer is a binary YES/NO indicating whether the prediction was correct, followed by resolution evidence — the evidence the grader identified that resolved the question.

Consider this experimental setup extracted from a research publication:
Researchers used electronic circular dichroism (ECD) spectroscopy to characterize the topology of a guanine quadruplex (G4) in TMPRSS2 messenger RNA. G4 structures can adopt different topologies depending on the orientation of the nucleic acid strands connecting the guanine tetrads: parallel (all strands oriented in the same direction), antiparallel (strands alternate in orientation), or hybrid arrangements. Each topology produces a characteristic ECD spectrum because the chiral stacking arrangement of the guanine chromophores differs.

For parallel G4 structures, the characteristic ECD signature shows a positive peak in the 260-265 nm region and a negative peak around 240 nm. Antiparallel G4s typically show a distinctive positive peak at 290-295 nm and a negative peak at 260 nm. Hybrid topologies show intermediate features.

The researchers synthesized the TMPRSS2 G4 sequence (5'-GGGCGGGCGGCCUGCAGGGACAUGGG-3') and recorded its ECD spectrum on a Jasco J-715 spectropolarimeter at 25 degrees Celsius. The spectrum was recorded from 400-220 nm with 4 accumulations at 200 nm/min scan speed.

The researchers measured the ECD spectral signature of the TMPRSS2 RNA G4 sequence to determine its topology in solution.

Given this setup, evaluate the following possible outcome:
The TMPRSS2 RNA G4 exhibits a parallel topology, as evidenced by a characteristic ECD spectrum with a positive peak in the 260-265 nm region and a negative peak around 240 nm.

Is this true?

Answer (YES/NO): YES